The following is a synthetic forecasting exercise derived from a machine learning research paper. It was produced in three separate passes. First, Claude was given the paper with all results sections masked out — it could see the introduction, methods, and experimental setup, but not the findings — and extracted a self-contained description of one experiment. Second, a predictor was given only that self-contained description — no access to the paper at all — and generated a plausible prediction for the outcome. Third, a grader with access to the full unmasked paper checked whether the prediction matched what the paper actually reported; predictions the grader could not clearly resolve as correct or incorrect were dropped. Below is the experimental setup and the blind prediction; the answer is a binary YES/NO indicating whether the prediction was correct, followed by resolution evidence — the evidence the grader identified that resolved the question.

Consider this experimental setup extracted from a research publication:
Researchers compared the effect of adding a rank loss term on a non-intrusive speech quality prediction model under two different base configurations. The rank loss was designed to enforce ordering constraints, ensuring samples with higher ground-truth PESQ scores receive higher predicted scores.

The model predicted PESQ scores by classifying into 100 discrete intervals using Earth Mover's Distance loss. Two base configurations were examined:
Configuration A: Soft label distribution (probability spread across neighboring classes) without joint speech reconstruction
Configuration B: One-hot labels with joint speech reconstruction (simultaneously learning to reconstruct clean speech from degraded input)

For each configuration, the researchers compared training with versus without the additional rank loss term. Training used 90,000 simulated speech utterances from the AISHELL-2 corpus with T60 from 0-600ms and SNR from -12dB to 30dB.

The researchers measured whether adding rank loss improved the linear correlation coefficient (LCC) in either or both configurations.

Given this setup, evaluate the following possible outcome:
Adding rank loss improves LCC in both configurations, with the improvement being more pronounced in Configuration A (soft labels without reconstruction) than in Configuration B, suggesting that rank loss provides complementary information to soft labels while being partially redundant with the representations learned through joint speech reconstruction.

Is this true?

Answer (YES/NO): NO